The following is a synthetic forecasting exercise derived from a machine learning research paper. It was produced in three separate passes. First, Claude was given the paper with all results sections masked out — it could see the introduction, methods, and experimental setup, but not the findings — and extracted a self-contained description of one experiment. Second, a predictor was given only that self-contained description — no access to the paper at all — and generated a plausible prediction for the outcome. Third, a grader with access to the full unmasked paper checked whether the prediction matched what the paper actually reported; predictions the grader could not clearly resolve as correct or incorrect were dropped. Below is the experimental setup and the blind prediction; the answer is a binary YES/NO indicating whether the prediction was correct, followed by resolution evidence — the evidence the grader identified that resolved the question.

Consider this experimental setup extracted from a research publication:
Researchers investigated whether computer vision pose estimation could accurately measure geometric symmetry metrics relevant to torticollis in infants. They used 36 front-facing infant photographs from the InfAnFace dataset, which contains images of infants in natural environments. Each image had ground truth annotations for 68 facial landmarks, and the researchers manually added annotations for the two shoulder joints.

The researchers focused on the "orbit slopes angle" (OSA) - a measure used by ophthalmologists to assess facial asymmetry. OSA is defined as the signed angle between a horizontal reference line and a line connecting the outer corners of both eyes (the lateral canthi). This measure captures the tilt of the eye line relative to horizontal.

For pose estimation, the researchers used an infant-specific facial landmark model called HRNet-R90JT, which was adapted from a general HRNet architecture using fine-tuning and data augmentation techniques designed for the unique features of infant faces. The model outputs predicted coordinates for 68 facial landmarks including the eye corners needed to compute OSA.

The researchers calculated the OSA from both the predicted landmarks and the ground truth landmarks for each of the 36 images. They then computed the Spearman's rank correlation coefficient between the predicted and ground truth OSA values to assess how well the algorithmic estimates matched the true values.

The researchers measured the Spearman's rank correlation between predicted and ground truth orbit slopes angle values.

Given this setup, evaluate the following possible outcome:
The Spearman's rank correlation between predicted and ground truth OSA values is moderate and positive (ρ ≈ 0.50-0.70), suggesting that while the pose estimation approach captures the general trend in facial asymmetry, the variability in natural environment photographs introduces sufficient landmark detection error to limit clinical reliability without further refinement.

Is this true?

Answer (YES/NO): NO